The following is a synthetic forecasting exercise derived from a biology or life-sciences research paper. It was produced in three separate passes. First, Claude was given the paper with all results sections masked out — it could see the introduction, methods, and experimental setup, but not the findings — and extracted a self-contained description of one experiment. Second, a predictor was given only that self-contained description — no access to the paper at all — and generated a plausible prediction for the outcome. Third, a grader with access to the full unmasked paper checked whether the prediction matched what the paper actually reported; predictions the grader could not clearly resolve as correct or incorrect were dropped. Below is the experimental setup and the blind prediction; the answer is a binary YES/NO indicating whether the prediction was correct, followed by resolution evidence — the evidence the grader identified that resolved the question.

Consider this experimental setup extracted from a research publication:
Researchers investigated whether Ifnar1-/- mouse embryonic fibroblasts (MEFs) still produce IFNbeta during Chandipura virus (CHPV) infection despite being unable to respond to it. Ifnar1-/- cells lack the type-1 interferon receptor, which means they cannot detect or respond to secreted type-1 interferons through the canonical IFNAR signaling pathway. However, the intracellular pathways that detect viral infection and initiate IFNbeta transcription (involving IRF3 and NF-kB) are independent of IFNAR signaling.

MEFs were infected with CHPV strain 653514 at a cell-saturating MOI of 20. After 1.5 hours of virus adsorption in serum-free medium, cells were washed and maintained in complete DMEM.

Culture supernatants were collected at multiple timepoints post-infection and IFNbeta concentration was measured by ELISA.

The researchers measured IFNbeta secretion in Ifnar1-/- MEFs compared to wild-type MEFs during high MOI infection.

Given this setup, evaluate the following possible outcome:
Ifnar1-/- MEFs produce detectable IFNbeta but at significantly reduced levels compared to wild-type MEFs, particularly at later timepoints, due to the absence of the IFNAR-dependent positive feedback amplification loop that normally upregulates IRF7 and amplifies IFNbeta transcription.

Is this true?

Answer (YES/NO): NO